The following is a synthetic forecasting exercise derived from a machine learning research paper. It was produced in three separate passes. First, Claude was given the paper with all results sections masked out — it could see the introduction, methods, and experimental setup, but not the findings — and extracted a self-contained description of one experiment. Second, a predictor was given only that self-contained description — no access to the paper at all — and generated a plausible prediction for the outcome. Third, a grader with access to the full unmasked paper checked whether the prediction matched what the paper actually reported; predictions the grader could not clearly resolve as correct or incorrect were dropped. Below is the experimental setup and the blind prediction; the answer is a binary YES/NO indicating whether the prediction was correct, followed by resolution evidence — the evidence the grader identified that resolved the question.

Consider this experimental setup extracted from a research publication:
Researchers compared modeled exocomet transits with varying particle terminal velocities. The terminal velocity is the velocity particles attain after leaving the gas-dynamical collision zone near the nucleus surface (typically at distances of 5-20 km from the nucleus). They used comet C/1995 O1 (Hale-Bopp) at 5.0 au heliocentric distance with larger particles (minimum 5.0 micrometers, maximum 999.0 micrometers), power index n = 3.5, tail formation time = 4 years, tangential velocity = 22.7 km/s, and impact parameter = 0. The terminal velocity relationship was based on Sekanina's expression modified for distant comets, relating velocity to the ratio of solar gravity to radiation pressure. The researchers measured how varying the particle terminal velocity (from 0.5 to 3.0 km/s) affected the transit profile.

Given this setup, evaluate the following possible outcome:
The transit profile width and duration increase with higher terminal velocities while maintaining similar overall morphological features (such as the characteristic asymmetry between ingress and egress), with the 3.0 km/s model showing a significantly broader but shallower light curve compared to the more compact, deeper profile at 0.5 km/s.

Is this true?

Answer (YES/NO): NO